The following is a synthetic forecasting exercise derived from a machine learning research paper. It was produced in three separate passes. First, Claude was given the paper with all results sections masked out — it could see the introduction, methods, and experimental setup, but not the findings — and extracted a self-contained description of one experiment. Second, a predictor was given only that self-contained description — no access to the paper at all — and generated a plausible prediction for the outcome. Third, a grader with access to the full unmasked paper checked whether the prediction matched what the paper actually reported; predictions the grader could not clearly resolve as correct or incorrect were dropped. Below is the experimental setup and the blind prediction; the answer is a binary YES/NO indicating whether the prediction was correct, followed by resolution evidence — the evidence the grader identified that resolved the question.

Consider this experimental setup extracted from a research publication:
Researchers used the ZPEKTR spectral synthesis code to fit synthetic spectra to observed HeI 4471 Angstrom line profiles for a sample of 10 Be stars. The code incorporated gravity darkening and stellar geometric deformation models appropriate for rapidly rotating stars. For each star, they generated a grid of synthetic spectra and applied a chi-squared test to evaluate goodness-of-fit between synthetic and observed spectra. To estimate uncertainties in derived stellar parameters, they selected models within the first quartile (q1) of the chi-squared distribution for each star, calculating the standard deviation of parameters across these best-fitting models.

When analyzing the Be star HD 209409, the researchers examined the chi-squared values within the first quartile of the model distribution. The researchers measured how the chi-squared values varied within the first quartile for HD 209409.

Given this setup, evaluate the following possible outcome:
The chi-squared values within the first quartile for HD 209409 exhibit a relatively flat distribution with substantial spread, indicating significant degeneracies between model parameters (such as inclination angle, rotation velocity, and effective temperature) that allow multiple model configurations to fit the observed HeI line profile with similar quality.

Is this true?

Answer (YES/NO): NO